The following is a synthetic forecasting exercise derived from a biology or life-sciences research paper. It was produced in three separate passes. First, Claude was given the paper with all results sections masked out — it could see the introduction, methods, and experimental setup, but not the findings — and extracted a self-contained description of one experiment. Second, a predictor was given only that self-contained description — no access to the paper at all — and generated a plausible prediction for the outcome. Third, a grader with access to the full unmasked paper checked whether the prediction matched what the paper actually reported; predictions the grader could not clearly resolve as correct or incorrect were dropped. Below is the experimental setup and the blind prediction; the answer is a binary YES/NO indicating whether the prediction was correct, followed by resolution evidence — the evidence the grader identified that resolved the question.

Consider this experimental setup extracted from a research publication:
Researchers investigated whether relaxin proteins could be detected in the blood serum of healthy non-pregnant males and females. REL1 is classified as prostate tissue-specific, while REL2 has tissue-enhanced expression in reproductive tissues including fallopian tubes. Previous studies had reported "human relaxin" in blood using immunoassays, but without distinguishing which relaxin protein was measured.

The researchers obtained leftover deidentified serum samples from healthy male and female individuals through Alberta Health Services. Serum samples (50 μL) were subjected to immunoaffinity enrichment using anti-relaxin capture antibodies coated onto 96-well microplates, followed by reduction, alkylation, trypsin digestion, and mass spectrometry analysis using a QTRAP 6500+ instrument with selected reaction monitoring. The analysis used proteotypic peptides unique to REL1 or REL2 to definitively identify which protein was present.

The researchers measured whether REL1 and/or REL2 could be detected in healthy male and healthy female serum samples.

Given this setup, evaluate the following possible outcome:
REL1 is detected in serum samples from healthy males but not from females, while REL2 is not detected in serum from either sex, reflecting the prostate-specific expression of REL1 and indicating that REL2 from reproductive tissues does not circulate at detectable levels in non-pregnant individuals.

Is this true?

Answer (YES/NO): NO